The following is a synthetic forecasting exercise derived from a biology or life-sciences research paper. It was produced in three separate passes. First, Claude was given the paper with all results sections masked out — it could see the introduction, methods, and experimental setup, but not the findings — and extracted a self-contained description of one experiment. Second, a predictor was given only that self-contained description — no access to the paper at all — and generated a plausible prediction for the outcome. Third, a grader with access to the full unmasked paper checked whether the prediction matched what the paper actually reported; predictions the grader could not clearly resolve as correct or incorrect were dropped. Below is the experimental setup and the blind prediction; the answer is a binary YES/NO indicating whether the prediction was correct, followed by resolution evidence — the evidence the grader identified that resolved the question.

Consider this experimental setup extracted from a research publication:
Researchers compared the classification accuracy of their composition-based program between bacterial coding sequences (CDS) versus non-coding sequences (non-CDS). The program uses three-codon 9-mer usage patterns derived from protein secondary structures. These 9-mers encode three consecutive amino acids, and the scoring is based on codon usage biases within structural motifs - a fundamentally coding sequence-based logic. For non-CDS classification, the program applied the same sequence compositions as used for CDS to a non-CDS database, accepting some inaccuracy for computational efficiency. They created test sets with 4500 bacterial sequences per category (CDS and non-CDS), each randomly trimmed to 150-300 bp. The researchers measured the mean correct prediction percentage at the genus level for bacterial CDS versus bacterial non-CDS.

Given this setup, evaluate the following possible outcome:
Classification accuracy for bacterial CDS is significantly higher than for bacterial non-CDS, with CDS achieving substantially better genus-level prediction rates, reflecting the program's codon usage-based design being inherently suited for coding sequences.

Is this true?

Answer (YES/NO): YES